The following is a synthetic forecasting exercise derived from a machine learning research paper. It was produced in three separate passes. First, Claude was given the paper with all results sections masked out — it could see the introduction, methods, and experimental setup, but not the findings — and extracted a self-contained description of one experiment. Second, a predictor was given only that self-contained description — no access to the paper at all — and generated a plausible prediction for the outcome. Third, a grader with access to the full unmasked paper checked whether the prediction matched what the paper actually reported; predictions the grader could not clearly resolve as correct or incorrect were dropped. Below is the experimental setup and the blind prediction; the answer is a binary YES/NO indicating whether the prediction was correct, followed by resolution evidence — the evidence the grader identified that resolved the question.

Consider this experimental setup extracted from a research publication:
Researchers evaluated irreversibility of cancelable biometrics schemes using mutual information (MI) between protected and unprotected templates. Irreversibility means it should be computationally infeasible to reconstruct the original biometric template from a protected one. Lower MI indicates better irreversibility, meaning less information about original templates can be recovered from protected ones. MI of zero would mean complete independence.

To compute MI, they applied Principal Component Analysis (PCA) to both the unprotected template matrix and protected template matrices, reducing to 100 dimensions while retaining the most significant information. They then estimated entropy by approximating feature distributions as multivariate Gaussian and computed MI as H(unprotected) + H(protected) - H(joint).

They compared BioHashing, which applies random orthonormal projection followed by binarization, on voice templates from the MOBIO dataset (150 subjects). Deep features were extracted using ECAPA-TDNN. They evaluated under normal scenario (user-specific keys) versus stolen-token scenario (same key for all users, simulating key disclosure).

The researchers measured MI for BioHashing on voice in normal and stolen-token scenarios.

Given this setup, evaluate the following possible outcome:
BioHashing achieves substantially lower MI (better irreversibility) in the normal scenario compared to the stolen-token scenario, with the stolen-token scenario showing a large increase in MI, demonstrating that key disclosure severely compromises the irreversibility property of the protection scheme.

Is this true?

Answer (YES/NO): YES